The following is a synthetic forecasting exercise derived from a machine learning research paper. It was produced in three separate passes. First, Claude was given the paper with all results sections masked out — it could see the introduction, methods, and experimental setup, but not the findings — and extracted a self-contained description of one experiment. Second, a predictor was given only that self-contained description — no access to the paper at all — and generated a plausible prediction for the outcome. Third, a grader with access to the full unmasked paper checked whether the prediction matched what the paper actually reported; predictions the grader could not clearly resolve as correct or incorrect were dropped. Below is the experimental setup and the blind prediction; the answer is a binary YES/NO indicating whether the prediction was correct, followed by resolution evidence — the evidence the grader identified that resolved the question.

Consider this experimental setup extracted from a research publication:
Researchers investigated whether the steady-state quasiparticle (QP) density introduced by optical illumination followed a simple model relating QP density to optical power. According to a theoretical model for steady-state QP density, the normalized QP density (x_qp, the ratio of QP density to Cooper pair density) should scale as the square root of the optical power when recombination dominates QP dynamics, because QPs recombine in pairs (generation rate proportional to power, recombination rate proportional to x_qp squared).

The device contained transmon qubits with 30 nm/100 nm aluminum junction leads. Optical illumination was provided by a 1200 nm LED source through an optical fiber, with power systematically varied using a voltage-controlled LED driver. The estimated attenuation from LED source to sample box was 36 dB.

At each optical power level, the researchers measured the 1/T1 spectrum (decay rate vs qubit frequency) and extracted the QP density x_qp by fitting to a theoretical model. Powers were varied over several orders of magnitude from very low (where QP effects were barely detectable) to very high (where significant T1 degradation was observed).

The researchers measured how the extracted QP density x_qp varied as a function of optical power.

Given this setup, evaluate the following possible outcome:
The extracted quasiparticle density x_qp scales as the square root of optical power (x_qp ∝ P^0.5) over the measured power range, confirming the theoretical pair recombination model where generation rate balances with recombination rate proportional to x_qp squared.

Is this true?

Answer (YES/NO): NO